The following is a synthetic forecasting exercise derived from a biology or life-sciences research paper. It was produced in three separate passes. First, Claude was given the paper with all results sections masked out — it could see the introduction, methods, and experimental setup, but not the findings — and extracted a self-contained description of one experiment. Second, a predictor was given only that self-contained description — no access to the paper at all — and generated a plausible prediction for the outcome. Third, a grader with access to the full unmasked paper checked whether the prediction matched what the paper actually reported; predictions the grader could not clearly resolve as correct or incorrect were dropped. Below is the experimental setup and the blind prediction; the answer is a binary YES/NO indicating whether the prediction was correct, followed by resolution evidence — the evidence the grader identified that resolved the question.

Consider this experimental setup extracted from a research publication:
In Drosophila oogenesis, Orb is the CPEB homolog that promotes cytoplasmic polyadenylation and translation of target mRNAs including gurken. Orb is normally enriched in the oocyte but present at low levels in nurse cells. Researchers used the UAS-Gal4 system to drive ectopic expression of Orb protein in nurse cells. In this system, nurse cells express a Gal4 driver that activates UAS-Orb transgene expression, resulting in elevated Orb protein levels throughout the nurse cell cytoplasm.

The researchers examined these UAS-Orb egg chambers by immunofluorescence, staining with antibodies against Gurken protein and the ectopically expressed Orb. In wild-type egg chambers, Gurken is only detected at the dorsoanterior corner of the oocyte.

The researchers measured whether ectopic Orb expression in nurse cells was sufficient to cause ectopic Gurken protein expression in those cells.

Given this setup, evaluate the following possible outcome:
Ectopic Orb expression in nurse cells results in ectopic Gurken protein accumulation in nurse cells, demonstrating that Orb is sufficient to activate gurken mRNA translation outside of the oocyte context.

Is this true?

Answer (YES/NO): YES